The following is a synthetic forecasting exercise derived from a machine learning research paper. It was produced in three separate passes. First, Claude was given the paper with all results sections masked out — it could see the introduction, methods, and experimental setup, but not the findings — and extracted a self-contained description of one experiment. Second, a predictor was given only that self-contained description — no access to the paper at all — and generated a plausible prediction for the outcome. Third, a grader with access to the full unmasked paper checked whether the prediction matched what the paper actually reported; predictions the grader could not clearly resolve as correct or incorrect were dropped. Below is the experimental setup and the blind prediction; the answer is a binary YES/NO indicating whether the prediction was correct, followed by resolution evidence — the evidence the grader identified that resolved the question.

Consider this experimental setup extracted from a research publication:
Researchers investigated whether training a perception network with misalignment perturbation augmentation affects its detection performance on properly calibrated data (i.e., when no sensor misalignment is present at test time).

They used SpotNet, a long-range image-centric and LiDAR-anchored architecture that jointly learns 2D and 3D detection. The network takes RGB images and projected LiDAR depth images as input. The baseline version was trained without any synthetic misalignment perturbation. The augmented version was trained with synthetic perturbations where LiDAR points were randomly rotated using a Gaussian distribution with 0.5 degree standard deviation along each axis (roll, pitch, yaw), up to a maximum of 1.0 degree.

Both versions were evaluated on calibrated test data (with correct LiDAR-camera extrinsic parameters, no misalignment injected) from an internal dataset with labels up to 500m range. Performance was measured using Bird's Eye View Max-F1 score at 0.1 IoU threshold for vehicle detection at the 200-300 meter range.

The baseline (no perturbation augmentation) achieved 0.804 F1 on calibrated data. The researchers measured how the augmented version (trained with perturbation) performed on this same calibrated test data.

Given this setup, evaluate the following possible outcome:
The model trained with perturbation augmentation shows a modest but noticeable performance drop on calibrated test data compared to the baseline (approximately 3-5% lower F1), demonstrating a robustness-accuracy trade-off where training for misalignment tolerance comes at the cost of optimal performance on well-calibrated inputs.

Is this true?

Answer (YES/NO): NO